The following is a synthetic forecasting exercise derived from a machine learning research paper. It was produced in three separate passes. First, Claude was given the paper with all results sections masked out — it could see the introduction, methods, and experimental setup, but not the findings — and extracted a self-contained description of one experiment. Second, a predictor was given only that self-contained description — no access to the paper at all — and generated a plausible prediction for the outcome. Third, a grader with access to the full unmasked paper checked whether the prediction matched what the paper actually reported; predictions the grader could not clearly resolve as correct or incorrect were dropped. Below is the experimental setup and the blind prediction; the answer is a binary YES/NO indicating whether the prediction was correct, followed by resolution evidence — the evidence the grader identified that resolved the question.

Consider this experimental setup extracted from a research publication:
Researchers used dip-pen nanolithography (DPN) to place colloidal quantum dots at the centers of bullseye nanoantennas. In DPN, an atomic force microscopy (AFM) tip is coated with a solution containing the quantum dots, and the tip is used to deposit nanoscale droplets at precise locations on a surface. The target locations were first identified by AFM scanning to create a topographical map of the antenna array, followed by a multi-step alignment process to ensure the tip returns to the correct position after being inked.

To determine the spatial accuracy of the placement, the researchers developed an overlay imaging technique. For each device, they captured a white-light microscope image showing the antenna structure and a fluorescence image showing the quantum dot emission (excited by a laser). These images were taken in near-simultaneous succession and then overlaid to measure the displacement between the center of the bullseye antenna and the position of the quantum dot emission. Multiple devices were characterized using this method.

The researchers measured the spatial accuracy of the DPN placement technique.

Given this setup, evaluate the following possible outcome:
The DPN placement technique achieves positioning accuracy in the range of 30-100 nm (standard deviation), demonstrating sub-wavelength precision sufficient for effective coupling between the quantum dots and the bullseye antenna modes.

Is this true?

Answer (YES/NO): NO